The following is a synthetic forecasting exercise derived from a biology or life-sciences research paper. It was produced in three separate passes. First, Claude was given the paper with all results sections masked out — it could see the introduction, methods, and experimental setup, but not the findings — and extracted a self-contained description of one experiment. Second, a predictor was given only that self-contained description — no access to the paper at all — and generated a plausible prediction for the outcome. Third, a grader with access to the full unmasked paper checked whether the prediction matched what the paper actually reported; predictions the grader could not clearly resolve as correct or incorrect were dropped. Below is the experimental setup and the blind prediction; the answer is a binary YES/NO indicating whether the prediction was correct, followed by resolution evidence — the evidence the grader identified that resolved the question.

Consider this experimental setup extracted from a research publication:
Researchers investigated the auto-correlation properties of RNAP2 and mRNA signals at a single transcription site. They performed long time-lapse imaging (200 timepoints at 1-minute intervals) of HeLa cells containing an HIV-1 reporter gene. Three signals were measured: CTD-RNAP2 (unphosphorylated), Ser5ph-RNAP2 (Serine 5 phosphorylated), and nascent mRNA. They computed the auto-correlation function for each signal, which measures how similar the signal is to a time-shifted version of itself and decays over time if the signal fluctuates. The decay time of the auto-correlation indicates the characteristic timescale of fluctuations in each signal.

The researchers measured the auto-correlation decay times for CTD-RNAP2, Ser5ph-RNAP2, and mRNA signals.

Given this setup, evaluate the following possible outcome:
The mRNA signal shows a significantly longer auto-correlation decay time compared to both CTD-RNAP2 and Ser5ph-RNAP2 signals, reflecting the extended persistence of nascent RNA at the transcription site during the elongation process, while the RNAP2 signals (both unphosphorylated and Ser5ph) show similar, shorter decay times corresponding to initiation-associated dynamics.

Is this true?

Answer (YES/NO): YES